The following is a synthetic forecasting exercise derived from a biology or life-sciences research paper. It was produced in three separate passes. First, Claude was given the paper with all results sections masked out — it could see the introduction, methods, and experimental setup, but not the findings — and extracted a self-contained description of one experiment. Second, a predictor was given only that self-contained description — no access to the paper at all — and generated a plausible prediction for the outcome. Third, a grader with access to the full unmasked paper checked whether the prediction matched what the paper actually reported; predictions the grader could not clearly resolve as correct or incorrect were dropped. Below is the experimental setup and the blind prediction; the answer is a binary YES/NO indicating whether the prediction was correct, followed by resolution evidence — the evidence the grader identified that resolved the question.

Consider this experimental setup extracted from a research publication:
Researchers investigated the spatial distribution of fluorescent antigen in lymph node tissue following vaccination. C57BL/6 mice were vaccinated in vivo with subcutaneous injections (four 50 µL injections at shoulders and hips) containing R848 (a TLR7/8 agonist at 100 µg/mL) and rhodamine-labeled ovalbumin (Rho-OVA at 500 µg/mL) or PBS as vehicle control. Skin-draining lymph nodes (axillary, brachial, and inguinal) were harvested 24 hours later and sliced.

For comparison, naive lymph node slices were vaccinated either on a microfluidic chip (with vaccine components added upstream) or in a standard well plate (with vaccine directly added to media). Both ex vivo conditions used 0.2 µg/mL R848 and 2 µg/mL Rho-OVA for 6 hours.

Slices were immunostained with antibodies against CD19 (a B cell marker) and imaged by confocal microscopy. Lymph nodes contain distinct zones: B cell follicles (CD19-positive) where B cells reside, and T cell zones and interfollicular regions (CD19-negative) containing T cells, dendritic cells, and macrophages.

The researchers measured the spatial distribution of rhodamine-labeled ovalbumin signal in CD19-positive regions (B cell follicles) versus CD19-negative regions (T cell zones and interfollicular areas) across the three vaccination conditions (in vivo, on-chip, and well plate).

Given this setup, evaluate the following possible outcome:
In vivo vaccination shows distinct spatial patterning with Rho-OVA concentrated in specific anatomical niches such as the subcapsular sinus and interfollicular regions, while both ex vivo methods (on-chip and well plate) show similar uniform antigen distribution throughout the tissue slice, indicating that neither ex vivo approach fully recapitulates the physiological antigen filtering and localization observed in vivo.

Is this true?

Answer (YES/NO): NO